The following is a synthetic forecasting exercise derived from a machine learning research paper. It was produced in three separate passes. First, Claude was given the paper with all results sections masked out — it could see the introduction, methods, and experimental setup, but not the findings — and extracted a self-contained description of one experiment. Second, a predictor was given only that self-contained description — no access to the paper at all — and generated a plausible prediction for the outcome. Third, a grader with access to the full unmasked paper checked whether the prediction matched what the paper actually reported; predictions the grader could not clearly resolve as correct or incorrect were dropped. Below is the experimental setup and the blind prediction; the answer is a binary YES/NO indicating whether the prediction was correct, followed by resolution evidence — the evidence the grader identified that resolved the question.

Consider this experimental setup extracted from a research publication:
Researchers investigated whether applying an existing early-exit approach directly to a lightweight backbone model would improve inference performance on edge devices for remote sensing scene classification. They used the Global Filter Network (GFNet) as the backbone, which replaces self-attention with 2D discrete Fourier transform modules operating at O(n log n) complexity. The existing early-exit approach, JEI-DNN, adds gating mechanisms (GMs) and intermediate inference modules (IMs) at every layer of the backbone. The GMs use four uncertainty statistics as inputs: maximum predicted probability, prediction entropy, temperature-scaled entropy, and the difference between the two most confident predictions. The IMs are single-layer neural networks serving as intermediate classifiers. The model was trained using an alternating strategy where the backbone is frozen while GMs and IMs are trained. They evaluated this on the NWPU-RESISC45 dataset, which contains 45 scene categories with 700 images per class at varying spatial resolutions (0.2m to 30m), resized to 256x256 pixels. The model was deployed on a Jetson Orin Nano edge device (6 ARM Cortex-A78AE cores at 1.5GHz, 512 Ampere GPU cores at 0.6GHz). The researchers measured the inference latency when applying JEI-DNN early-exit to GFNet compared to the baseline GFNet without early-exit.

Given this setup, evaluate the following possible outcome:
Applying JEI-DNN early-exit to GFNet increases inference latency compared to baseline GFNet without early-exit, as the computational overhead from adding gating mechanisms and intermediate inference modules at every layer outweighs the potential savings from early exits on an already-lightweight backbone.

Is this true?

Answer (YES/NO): YES